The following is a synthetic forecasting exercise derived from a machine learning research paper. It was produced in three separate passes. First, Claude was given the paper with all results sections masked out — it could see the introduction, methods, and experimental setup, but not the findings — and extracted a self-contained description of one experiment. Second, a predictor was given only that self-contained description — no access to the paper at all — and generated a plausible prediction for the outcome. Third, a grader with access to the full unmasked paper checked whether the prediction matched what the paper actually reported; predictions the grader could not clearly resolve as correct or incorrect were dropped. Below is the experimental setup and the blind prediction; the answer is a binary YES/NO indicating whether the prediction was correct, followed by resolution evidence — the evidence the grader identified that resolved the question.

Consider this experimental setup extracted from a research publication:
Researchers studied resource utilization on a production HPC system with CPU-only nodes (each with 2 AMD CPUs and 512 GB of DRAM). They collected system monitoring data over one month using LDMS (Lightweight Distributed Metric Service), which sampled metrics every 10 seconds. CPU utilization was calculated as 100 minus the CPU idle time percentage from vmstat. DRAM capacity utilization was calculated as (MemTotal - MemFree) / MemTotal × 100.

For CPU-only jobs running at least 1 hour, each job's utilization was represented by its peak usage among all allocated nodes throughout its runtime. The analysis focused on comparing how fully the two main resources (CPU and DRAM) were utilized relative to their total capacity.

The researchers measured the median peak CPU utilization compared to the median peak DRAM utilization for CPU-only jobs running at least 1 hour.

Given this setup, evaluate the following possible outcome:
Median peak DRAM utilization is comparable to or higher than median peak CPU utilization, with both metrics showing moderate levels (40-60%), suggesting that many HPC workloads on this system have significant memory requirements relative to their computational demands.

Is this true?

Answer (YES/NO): NO